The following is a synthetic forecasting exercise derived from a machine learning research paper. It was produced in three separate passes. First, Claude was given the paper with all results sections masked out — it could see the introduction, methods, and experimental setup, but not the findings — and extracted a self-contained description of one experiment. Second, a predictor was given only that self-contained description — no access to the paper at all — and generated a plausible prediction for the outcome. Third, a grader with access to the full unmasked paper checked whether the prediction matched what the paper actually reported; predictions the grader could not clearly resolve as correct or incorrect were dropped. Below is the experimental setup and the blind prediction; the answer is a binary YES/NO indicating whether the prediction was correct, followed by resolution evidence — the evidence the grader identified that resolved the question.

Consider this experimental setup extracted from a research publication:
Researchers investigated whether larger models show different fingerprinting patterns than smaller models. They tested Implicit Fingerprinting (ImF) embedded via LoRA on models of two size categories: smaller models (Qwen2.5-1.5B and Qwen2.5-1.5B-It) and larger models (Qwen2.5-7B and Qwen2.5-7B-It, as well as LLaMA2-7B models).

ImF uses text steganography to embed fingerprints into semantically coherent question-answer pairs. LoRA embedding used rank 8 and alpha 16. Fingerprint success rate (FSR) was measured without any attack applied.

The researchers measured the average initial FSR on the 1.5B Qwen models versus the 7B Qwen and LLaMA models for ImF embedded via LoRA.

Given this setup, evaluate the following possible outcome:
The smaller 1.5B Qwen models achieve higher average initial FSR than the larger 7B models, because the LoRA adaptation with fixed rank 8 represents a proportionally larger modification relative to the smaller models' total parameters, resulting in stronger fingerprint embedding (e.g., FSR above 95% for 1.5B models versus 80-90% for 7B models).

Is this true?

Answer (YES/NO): NO